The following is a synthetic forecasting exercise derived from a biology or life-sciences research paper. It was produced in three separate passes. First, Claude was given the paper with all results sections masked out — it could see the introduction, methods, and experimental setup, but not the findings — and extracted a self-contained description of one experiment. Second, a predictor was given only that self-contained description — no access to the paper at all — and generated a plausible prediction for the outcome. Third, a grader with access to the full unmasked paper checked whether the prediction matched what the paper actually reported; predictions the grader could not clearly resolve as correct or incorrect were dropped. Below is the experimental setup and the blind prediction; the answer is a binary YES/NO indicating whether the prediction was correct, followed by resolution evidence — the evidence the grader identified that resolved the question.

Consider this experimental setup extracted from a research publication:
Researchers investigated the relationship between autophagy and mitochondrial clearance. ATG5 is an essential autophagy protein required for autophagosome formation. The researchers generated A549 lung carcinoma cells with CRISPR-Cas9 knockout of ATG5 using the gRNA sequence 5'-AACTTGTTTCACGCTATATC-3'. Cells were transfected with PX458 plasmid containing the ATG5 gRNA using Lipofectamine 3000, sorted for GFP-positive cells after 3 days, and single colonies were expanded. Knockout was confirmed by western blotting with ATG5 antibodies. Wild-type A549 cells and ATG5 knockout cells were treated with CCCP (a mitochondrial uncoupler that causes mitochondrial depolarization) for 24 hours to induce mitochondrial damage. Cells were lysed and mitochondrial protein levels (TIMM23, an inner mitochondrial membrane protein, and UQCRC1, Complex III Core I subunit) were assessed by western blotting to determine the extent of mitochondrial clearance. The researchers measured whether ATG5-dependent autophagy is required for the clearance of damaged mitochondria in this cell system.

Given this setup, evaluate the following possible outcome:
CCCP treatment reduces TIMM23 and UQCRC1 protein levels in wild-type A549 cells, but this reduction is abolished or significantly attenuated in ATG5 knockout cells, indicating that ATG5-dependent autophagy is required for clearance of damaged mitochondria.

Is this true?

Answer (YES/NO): YES